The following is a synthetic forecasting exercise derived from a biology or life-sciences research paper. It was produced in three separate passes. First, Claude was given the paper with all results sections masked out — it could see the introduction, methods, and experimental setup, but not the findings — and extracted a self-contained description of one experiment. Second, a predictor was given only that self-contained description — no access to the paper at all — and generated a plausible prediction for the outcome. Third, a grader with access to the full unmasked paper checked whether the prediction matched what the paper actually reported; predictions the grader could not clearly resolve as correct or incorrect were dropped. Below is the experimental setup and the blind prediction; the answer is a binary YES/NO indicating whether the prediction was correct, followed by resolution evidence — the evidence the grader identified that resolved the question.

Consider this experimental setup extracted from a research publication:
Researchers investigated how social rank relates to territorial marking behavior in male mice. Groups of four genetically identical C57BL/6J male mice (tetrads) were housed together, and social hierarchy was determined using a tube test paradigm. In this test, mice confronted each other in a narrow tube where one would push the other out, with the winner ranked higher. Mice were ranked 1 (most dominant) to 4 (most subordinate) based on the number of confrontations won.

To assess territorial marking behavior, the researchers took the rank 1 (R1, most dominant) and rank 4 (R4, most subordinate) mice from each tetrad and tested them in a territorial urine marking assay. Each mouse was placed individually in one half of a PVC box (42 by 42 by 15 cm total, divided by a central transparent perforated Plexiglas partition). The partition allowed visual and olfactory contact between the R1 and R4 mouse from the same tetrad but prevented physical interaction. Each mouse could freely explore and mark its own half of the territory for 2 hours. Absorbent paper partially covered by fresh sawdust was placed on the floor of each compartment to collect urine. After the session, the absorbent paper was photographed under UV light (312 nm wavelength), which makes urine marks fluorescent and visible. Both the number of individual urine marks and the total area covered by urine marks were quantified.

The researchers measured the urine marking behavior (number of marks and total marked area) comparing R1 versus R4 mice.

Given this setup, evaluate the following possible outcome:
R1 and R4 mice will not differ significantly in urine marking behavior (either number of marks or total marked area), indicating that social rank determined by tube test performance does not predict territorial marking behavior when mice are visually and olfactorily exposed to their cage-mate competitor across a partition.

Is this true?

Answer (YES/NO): NO